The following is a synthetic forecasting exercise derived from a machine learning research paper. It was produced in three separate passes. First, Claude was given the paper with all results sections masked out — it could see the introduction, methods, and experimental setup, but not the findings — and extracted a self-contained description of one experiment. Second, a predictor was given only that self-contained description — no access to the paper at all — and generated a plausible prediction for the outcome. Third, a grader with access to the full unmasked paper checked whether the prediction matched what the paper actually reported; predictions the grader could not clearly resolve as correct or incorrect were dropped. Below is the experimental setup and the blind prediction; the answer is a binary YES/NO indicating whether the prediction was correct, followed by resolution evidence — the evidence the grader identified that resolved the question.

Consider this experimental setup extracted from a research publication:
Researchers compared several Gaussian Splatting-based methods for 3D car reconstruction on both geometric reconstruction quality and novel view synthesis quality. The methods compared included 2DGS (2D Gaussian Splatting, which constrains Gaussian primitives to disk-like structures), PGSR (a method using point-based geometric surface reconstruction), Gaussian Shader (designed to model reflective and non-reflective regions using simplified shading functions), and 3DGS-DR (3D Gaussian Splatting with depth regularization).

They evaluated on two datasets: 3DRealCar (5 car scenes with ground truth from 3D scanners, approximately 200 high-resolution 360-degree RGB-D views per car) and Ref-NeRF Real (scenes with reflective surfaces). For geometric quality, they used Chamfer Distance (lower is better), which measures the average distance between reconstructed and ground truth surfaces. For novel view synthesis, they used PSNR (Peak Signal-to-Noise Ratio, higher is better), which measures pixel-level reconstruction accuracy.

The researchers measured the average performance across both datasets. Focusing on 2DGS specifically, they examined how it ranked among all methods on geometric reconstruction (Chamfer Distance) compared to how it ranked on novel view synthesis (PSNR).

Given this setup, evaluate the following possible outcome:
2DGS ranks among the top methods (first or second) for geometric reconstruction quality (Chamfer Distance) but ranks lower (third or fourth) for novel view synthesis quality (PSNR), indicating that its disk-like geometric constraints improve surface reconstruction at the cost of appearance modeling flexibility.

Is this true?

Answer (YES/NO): NO